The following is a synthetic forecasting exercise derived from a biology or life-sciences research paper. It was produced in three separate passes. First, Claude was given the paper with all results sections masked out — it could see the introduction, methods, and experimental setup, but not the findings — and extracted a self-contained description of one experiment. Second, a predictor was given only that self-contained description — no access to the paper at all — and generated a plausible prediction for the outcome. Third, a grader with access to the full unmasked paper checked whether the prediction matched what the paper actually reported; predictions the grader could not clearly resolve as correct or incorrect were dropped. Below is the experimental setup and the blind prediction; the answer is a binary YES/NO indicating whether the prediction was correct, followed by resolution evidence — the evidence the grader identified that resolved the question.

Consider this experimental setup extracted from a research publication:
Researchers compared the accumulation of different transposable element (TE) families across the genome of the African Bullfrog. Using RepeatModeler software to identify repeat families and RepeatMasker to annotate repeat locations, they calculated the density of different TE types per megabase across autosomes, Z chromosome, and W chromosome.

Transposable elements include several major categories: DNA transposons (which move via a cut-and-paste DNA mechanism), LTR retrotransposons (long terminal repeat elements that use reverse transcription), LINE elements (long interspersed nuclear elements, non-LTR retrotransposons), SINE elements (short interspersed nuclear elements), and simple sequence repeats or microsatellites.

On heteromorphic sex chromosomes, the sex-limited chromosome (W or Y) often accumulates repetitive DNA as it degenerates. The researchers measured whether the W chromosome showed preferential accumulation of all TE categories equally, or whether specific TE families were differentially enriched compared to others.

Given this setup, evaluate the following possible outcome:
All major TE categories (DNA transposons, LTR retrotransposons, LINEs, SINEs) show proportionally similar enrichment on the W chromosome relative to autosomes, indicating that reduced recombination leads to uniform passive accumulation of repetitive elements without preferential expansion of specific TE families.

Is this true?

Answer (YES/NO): NO